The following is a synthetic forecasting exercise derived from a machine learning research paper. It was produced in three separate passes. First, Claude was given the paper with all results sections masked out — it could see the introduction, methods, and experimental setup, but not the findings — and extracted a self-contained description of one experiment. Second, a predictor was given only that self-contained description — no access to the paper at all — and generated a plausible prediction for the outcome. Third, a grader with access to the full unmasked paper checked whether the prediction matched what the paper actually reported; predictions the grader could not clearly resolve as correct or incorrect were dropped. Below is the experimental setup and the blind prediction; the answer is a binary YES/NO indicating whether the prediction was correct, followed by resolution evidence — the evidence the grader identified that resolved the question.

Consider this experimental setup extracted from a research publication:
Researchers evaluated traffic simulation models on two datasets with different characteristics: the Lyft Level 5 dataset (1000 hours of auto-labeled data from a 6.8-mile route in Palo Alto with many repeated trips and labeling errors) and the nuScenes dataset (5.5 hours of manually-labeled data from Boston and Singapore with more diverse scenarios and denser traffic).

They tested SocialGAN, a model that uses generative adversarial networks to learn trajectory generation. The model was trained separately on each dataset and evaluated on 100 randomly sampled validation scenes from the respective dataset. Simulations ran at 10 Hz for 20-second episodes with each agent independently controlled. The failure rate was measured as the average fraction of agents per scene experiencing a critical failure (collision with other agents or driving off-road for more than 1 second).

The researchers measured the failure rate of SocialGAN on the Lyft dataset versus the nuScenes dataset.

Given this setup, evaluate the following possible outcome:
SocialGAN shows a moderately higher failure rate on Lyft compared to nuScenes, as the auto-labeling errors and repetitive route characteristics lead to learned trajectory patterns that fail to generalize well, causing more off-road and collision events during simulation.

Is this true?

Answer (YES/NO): NO